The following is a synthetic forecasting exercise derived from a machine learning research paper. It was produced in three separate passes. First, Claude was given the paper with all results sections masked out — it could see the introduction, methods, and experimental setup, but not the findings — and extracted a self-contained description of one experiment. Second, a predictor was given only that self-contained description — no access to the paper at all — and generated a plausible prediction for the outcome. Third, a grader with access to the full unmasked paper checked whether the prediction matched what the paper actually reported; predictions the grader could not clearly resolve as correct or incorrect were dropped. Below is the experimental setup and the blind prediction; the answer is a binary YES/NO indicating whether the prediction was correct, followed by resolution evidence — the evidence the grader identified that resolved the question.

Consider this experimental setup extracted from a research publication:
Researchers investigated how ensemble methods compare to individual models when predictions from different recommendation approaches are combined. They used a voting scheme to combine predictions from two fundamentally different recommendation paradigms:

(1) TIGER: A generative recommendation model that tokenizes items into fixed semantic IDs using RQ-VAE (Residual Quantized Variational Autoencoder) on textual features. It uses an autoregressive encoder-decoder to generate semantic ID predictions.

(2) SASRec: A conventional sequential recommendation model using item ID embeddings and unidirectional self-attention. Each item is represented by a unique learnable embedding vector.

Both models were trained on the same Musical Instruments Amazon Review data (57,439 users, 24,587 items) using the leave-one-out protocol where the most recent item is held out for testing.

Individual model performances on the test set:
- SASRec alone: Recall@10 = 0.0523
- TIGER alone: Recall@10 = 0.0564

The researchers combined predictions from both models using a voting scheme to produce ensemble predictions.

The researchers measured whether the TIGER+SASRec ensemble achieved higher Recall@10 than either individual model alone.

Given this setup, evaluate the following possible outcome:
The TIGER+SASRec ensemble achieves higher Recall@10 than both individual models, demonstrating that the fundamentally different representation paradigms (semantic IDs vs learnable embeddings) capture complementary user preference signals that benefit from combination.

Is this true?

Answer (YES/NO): YES